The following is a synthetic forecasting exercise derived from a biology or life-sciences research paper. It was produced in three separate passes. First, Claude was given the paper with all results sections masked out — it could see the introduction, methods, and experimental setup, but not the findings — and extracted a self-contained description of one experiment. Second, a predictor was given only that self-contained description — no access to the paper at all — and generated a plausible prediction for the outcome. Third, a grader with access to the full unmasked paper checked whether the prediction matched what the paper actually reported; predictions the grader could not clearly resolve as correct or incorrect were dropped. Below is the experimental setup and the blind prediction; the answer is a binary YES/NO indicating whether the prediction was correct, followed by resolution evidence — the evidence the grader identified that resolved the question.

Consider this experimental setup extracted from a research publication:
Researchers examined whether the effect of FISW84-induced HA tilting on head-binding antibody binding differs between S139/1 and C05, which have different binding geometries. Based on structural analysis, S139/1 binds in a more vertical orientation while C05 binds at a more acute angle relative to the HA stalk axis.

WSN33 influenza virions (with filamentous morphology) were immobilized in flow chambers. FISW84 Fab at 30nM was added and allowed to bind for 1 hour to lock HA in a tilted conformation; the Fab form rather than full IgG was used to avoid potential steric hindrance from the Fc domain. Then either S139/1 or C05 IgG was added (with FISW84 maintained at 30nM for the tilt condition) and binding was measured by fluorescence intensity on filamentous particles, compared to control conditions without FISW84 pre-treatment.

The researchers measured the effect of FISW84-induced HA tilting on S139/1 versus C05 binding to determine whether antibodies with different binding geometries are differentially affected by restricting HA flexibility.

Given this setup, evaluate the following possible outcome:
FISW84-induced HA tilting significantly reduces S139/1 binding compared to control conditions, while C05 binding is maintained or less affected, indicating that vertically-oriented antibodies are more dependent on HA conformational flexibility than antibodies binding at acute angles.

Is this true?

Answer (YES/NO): YES